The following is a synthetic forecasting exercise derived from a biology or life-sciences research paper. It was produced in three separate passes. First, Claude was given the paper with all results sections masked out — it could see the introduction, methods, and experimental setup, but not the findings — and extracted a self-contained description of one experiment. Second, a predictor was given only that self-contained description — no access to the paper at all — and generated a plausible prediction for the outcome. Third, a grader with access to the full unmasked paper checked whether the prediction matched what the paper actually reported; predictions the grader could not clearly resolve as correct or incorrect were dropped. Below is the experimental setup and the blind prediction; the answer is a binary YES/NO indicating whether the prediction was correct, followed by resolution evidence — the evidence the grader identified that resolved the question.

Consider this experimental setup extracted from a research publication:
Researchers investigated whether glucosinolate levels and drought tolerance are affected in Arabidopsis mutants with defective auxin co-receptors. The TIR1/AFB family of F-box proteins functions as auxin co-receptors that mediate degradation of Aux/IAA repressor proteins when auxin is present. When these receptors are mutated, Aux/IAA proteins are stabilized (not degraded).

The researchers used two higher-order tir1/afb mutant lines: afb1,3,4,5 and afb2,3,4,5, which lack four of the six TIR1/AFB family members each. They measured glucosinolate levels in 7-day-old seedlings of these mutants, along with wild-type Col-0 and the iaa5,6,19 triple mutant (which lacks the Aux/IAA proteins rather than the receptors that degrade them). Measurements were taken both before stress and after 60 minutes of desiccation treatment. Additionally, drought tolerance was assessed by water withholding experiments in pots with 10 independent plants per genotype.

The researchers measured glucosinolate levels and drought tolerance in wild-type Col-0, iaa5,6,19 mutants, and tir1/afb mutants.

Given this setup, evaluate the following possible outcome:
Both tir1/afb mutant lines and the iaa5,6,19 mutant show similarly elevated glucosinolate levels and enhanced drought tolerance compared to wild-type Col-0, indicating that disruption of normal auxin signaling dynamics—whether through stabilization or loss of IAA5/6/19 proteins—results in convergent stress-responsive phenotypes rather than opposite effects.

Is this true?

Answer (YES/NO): NO